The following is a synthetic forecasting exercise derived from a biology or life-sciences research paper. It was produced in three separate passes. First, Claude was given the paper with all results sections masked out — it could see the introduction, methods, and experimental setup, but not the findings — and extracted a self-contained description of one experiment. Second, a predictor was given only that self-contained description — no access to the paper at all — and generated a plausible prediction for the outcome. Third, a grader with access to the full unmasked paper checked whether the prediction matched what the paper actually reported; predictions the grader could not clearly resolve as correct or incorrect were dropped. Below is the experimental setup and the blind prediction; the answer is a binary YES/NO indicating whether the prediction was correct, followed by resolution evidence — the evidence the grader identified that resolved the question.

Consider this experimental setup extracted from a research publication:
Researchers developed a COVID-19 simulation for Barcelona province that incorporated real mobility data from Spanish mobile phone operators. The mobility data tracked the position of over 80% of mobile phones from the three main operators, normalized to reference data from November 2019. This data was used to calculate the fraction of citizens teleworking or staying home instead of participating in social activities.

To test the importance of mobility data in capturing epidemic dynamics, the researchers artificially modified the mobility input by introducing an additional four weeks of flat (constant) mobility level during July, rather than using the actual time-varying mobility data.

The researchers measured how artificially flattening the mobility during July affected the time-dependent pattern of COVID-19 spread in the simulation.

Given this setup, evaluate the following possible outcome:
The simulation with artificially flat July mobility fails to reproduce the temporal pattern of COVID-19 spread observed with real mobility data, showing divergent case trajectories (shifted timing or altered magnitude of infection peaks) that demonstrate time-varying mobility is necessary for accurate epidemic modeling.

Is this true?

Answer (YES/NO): YES